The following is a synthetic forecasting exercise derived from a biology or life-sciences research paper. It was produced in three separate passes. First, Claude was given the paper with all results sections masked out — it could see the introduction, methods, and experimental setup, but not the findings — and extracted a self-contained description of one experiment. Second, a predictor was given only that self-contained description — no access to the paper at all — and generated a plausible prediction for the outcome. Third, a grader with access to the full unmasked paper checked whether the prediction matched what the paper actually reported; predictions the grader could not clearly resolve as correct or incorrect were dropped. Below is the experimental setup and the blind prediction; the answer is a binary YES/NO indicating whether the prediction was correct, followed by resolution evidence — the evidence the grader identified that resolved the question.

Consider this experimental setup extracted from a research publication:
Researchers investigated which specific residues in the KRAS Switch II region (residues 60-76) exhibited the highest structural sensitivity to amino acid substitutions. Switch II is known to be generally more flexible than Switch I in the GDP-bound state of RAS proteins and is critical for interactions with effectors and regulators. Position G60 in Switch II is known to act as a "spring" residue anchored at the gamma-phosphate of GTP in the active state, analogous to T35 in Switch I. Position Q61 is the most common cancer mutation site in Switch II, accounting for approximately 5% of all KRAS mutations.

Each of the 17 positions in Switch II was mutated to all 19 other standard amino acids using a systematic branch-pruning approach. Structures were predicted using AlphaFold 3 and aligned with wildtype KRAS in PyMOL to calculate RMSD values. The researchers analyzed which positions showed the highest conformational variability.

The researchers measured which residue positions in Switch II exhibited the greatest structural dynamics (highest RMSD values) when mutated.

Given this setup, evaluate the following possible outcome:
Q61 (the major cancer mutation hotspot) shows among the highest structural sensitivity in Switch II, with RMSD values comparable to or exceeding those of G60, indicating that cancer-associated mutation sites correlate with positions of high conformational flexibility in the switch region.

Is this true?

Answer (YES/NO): NO